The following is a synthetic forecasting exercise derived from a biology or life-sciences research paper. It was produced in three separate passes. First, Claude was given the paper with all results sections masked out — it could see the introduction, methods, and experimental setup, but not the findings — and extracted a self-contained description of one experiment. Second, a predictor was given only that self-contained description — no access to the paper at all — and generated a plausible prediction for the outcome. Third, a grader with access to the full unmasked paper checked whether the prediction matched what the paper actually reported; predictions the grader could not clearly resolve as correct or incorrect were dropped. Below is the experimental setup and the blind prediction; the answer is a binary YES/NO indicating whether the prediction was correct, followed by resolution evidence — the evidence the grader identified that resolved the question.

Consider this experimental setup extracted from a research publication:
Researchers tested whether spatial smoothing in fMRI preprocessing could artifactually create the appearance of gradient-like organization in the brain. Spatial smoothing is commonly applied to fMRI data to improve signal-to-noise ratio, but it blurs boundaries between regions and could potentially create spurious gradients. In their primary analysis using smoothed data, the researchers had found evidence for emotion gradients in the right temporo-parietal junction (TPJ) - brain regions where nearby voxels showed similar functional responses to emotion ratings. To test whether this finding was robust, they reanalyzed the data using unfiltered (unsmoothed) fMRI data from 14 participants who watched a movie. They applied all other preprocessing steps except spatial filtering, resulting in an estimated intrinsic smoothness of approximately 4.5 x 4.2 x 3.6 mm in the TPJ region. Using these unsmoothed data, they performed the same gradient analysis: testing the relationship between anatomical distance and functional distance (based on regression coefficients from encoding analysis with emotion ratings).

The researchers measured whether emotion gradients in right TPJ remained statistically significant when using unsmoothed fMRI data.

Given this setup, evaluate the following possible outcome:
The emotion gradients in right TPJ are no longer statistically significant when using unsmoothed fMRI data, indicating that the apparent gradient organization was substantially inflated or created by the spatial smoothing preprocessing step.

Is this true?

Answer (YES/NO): NO